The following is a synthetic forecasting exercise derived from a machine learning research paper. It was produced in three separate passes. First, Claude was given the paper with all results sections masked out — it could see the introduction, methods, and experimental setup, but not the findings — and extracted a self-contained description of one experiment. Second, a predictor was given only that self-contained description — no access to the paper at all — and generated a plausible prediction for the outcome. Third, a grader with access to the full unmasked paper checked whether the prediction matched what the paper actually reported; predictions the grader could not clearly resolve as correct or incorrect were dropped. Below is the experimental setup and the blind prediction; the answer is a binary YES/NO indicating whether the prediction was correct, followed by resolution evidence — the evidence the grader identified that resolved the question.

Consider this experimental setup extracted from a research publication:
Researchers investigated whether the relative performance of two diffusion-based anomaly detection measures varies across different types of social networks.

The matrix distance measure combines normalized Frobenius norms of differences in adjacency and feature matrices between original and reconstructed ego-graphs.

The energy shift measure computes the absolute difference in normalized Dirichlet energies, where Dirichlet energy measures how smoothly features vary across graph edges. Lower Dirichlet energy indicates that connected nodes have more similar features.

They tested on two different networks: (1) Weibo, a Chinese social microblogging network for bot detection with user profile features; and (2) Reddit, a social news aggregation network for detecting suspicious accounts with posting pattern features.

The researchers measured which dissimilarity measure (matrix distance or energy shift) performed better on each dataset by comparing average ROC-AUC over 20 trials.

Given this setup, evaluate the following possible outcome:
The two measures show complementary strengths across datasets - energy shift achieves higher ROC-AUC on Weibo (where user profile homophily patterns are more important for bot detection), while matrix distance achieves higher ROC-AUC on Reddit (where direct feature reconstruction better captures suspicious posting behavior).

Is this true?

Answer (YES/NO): NO